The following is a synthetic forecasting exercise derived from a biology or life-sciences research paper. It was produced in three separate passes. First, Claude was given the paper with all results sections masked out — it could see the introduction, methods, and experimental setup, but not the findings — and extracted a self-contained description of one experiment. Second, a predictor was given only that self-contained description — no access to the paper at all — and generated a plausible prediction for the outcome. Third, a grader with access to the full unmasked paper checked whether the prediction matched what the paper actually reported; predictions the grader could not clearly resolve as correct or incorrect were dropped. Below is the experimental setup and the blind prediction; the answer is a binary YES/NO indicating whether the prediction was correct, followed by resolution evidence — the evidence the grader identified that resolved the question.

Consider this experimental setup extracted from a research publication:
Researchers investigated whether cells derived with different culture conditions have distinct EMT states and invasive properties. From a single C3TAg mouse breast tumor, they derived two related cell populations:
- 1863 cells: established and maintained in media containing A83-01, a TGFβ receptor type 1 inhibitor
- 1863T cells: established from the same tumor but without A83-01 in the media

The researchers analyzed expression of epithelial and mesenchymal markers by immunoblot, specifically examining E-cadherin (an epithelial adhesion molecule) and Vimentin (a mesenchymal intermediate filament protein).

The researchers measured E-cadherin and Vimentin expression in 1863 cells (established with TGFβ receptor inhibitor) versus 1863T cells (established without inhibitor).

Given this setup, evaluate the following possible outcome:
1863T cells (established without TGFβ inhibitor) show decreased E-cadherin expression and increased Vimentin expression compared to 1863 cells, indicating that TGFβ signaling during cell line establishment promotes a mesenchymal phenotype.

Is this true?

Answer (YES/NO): YES